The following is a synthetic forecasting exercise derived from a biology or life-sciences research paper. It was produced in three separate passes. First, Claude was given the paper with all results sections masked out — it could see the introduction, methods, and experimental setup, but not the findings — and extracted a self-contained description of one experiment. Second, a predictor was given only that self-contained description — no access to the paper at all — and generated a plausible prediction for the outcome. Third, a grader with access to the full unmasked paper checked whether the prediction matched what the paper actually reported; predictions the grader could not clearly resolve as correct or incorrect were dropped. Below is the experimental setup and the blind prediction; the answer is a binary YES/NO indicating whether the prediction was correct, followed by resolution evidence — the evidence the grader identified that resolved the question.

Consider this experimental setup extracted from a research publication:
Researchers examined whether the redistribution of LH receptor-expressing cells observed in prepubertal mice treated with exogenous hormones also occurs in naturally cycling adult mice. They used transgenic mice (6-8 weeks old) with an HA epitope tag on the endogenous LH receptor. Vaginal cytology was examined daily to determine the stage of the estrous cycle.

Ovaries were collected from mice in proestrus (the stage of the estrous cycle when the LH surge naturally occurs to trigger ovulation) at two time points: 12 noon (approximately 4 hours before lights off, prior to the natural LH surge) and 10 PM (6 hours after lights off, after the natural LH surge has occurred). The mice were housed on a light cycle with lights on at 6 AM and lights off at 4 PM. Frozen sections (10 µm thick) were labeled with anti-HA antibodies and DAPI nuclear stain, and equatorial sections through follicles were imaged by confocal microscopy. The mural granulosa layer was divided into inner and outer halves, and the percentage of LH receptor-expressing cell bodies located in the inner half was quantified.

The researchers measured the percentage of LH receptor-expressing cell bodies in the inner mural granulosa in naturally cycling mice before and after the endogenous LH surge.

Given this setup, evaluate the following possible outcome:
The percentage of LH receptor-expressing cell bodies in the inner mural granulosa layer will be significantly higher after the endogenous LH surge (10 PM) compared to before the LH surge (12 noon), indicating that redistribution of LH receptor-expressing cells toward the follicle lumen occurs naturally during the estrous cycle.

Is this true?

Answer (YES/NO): YES